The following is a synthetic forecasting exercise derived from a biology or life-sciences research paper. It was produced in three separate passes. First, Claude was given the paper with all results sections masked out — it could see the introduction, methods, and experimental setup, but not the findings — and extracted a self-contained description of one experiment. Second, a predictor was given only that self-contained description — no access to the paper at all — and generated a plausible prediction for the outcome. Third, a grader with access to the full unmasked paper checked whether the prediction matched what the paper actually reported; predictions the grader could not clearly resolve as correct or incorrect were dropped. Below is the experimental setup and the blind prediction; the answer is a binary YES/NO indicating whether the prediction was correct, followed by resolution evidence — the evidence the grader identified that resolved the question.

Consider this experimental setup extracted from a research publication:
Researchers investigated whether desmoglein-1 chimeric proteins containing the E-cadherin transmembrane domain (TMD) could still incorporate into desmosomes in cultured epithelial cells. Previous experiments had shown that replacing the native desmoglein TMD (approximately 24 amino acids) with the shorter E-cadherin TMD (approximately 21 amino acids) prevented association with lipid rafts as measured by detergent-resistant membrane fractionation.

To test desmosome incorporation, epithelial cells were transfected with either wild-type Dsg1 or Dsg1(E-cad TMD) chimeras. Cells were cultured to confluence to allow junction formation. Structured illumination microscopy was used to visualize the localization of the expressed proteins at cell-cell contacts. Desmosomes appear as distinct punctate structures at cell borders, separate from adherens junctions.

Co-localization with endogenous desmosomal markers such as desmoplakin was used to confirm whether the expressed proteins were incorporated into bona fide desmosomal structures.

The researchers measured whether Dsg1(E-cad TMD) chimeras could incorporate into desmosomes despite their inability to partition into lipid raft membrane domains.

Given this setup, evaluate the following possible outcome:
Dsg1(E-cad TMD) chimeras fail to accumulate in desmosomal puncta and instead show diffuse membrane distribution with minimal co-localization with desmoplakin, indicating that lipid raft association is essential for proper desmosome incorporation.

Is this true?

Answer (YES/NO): NO